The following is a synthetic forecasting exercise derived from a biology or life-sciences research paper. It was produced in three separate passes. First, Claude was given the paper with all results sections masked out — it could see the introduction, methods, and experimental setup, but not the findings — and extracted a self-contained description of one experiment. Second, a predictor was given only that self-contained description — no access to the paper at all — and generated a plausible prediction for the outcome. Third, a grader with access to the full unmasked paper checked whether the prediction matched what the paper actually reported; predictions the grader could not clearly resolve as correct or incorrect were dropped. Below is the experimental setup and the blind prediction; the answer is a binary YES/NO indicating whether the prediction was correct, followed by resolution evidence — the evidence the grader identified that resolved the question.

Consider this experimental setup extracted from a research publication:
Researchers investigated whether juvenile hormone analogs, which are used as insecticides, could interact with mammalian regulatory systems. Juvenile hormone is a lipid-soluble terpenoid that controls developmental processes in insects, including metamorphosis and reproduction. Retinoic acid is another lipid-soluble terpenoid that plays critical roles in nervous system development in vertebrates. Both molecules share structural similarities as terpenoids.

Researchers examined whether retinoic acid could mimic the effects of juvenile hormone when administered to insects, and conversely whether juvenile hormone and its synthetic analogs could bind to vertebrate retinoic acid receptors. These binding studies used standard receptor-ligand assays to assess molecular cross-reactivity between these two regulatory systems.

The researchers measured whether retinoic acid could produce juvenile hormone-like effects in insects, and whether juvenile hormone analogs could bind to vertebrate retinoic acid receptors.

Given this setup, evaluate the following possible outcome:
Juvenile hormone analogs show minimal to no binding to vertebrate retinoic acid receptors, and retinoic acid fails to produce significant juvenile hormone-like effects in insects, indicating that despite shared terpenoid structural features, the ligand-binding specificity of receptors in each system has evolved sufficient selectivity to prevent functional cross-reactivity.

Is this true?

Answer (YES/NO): NO